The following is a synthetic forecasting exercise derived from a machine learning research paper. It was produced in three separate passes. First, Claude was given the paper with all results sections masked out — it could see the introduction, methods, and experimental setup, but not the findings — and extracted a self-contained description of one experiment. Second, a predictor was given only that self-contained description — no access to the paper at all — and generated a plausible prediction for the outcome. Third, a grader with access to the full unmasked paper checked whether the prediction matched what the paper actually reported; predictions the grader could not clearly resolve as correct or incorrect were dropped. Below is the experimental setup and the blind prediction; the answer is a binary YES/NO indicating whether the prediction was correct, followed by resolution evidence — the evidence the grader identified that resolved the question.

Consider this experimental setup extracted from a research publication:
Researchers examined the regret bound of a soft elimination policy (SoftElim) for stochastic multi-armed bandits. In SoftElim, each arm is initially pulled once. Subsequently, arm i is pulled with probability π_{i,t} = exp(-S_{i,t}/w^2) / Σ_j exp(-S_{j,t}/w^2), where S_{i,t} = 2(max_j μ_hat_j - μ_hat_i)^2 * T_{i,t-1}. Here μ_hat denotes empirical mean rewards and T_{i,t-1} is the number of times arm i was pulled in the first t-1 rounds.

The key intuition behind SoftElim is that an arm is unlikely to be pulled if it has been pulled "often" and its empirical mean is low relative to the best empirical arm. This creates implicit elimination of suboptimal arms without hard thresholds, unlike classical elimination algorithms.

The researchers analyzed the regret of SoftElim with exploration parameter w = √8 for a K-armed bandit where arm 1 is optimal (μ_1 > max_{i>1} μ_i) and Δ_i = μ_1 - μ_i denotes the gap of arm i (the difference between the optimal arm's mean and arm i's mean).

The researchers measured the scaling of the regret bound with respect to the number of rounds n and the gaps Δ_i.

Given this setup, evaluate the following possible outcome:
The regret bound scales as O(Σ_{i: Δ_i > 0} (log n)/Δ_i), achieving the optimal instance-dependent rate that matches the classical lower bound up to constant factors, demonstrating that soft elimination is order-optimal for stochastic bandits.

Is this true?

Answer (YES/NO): YES